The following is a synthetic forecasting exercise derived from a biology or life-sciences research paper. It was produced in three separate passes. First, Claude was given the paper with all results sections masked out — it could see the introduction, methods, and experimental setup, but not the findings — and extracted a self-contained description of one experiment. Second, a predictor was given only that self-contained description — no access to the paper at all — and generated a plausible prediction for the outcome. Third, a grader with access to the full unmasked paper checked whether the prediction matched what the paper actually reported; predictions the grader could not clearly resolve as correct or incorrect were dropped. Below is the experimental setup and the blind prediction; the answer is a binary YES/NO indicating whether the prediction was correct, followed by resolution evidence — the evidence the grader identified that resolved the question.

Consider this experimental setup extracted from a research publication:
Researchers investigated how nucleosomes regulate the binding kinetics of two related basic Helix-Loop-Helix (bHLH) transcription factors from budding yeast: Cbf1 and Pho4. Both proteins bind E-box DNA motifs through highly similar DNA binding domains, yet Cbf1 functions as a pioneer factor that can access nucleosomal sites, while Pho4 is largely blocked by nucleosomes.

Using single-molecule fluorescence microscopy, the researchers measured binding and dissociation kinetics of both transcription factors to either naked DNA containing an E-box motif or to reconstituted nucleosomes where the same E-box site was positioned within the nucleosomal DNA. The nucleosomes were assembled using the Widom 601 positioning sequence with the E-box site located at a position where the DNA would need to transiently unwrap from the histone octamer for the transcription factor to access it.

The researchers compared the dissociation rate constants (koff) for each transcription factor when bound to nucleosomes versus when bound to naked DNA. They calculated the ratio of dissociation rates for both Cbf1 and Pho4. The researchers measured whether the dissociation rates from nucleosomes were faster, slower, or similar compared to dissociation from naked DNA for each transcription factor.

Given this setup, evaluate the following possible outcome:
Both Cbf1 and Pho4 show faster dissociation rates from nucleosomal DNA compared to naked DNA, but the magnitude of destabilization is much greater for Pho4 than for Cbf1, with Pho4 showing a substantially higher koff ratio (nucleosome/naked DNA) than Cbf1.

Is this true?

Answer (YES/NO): NO